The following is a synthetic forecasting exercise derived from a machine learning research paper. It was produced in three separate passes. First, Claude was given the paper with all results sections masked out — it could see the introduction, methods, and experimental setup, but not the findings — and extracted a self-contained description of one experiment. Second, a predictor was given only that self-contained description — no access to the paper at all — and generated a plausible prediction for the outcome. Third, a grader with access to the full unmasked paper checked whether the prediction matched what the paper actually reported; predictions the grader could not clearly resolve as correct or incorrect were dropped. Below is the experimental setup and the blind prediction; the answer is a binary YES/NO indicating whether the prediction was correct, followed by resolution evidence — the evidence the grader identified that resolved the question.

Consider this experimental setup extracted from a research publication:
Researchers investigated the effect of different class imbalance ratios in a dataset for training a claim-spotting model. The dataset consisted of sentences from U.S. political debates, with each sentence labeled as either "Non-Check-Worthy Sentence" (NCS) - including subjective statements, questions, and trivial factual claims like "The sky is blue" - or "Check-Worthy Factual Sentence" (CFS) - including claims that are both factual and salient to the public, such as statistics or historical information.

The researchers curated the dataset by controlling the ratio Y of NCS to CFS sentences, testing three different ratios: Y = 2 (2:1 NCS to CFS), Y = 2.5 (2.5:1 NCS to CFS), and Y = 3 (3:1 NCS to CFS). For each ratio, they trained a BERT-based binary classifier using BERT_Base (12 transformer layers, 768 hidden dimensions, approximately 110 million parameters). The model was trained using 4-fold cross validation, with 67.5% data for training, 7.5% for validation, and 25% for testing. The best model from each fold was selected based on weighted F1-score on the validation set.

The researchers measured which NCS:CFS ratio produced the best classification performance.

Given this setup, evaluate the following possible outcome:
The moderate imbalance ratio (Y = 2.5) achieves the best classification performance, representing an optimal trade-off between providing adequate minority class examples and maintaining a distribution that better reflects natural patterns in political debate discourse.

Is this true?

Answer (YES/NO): YES